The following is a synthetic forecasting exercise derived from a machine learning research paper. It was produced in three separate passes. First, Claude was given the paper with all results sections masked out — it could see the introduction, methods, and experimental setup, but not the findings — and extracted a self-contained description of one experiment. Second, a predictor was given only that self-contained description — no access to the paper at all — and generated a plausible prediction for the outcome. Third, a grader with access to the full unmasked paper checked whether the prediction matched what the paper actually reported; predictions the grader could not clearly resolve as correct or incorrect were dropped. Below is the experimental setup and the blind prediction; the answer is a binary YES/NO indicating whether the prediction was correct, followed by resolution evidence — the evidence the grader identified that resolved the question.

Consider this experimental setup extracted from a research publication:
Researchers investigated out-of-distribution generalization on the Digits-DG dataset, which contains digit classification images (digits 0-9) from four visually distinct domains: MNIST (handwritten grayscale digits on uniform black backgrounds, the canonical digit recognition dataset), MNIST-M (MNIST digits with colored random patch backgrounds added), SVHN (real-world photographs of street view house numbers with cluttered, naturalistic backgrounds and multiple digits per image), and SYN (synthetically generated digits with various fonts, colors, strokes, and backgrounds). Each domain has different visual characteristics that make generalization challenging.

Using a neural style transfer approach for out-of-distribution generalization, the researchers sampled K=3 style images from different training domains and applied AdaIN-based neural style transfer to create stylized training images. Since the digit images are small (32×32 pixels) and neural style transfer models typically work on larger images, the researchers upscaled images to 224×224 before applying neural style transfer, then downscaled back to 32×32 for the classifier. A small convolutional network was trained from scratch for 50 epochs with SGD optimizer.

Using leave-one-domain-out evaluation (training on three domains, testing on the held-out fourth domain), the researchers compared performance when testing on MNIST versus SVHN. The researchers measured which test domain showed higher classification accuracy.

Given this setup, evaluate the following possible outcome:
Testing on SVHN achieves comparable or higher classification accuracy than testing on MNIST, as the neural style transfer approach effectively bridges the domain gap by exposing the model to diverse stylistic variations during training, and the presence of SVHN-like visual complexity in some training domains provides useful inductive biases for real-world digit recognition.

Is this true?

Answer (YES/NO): NO